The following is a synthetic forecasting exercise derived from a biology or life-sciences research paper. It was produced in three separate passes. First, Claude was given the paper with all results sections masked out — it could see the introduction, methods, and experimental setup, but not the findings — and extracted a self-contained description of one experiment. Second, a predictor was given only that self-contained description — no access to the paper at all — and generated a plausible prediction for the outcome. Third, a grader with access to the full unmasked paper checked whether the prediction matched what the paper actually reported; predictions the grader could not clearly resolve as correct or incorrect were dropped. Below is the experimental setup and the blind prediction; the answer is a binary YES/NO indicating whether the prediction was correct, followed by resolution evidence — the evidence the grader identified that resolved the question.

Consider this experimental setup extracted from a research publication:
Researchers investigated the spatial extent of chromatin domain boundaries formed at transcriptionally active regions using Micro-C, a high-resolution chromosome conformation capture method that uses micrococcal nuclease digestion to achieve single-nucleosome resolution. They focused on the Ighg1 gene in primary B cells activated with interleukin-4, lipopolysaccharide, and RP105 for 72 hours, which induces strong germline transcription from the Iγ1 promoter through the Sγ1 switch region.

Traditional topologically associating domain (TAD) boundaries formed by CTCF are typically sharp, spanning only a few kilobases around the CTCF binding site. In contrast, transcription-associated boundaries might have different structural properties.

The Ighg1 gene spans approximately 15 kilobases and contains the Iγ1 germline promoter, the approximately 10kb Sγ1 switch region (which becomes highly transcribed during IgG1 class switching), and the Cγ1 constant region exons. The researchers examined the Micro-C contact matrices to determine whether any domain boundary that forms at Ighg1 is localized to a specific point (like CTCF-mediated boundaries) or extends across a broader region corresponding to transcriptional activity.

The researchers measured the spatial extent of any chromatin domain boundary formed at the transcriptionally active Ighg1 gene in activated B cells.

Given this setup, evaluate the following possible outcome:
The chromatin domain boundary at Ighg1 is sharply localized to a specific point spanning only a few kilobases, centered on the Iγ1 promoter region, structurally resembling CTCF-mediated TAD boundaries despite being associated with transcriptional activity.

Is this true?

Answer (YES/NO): NO